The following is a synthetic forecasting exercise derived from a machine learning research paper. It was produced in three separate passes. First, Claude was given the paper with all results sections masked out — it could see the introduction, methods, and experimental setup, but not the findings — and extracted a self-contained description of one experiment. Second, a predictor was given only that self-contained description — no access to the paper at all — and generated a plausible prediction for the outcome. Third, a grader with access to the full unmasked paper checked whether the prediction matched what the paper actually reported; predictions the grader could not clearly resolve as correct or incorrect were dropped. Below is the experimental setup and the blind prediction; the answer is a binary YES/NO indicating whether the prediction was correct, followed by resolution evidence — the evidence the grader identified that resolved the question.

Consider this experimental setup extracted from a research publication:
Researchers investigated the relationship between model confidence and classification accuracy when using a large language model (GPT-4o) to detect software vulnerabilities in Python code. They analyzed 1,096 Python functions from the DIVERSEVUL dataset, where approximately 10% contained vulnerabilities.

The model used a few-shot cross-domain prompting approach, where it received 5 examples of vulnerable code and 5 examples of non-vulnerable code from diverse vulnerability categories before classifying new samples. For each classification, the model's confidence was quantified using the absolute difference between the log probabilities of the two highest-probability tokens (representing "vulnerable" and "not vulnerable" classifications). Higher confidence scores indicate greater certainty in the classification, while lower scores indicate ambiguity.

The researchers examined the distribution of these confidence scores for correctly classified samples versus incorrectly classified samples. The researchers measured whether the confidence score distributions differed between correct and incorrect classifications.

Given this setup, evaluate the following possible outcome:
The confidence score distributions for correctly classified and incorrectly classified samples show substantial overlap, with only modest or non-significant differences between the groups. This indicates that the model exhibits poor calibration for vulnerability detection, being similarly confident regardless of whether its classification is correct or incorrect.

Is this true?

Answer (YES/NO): NO